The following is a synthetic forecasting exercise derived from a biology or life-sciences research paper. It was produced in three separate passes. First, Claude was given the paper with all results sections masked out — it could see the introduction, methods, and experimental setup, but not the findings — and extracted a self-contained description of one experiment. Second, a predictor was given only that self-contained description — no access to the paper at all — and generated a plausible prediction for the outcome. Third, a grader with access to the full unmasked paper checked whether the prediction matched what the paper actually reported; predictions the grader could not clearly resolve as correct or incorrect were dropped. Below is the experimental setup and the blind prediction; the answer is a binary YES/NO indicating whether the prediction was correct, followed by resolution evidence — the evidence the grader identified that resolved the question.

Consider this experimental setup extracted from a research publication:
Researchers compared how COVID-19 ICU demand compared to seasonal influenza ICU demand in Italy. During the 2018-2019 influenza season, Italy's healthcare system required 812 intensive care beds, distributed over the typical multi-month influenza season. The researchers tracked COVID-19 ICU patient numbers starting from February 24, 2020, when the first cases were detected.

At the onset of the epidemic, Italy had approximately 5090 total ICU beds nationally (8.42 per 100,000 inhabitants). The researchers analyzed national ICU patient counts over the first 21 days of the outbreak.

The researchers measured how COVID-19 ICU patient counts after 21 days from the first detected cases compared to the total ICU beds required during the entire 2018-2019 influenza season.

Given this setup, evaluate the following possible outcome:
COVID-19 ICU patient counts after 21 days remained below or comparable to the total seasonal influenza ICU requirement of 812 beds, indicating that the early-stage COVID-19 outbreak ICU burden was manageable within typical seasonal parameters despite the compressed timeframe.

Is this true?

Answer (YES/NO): NO